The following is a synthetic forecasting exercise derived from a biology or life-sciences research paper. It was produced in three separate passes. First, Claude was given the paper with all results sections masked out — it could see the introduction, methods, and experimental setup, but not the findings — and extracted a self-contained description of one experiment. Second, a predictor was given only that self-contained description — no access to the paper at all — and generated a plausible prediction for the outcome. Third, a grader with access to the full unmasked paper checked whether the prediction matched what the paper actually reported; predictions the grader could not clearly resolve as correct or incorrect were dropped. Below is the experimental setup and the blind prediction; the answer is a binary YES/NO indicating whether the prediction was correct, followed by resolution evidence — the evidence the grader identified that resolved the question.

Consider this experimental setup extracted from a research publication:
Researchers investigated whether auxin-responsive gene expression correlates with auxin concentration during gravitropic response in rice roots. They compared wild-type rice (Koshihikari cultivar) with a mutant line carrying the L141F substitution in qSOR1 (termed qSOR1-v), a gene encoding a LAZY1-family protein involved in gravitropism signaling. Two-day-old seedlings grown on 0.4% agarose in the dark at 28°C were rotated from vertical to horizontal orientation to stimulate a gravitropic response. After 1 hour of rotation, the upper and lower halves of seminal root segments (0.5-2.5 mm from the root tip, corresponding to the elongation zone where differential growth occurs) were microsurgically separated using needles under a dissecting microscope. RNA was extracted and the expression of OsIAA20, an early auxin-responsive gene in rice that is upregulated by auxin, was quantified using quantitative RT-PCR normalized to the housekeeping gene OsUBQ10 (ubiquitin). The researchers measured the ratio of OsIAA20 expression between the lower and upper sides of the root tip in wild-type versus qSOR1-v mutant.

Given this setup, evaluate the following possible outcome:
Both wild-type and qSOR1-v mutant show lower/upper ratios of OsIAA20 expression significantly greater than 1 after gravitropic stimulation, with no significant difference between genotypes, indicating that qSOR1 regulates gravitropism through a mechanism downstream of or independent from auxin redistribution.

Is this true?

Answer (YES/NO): NO